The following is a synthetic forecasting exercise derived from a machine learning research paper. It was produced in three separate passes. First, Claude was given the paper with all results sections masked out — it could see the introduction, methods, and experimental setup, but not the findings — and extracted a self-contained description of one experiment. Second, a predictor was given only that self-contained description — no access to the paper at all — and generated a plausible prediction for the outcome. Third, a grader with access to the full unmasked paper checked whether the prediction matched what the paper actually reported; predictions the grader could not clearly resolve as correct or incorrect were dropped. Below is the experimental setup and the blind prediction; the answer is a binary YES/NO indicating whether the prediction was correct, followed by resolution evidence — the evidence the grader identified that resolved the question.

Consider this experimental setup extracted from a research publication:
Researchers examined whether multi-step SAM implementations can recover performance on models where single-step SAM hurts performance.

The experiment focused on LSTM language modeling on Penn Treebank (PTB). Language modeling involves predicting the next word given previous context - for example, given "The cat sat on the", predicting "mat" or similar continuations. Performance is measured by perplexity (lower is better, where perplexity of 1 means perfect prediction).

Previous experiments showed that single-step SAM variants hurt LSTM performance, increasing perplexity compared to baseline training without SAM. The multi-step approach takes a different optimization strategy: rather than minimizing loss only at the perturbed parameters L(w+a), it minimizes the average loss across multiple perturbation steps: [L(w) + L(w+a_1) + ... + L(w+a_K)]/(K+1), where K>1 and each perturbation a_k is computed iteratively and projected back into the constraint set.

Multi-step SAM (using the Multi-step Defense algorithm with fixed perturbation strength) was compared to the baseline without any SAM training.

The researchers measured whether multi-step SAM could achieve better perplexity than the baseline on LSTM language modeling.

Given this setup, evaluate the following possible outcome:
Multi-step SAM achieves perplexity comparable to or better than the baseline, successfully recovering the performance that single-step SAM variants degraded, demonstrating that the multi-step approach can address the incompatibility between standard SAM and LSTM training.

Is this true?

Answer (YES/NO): YES